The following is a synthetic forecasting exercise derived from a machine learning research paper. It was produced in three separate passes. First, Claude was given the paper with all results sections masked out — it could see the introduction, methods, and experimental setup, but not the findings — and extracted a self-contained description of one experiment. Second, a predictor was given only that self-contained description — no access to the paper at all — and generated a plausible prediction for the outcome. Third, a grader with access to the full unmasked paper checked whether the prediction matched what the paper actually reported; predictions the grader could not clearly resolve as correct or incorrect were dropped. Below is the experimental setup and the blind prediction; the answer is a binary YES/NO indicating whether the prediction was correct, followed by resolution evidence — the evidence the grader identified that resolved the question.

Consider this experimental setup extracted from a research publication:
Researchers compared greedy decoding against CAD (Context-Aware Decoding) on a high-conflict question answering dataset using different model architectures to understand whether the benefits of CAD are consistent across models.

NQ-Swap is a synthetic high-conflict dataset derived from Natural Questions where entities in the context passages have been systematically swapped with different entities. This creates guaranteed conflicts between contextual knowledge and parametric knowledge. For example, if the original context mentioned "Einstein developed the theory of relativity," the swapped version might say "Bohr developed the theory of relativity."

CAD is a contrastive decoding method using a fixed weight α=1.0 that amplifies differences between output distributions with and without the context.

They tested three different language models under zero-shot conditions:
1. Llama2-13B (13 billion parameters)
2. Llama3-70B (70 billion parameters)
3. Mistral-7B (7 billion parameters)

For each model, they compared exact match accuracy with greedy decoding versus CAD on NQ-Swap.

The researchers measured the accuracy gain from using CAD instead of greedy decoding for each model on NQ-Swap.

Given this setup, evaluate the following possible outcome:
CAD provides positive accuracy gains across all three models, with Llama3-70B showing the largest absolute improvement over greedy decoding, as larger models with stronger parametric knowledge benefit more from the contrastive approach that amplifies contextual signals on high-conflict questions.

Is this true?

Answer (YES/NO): YES